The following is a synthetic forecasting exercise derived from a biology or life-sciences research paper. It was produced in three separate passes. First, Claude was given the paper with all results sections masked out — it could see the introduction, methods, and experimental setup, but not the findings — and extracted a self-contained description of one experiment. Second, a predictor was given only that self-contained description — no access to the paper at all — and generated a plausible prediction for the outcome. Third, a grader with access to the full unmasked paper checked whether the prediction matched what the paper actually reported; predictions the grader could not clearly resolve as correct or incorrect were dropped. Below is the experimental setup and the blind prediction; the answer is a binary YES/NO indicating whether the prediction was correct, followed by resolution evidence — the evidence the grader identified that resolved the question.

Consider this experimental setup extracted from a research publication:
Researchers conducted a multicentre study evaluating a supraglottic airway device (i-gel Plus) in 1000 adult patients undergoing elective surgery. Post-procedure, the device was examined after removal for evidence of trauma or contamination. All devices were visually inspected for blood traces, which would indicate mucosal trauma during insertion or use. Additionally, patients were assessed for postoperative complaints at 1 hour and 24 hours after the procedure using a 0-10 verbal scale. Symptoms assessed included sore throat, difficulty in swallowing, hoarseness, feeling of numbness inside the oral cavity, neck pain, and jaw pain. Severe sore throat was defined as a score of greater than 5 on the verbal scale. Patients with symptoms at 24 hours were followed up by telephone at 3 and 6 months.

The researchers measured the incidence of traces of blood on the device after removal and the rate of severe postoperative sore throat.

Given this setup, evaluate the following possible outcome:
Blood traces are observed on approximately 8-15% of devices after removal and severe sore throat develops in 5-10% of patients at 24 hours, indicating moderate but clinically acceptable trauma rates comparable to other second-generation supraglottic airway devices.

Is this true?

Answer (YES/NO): NO